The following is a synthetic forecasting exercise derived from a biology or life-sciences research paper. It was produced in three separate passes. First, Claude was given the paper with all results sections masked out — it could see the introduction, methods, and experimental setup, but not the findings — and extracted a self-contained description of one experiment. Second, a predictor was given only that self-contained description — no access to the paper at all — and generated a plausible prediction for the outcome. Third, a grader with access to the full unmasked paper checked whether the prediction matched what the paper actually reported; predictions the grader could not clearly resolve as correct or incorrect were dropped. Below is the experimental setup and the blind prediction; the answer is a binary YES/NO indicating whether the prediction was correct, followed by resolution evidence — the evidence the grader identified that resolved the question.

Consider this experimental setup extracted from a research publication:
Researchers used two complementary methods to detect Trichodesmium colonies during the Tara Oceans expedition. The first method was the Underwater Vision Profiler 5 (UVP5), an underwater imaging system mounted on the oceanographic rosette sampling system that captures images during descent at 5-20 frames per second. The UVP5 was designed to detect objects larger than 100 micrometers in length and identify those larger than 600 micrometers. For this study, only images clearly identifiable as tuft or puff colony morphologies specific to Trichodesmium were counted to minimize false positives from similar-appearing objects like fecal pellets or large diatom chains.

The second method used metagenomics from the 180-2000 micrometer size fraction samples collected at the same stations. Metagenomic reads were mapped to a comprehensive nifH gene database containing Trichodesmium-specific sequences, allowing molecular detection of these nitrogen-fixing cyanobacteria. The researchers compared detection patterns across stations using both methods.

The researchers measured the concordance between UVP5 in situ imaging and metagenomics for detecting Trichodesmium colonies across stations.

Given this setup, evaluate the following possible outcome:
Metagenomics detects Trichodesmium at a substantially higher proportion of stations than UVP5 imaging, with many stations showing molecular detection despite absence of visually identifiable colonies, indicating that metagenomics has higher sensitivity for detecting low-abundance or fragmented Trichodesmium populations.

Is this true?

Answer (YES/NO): YES